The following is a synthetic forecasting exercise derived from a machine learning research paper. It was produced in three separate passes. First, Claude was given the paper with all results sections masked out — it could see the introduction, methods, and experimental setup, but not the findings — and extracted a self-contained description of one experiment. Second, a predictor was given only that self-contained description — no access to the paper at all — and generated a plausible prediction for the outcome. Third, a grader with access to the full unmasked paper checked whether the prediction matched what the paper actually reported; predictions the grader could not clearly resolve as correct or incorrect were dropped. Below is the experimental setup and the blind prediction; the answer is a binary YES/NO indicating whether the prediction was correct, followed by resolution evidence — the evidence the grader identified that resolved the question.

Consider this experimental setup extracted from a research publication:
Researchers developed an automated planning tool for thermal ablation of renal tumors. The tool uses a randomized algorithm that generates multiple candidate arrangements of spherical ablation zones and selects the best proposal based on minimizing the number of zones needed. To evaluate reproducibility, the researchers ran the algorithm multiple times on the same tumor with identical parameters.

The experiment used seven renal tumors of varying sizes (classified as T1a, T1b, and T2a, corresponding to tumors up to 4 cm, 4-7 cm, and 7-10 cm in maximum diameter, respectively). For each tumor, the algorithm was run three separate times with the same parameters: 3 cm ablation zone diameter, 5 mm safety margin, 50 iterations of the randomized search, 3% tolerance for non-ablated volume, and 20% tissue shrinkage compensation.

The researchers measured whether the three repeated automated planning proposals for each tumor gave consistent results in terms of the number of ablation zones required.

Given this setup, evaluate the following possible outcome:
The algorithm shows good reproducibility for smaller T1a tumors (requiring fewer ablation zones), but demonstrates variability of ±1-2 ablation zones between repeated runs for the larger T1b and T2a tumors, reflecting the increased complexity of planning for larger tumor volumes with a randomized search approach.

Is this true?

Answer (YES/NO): NO